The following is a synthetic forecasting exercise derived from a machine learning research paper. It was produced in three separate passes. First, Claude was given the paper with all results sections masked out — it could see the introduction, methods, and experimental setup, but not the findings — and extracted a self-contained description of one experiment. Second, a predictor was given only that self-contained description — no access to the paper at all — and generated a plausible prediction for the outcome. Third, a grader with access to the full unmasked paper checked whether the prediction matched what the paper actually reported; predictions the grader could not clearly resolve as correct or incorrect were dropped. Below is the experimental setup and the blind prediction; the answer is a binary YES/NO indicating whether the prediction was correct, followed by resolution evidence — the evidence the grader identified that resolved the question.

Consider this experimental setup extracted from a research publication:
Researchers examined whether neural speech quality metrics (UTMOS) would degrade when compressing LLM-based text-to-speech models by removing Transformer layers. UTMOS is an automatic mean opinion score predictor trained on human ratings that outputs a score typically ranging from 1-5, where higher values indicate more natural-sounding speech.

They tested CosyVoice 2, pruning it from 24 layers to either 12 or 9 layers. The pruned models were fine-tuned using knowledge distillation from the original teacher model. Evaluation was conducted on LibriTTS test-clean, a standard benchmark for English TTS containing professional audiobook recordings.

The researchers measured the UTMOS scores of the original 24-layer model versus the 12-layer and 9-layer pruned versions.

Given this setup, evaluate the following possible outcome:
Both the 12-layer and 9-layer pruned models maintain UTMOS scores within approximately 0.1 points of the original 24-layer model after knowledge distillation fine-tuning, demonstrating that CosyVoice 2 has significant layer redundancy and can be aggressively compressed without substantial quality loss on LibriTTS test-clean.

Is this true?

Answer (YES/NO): YES